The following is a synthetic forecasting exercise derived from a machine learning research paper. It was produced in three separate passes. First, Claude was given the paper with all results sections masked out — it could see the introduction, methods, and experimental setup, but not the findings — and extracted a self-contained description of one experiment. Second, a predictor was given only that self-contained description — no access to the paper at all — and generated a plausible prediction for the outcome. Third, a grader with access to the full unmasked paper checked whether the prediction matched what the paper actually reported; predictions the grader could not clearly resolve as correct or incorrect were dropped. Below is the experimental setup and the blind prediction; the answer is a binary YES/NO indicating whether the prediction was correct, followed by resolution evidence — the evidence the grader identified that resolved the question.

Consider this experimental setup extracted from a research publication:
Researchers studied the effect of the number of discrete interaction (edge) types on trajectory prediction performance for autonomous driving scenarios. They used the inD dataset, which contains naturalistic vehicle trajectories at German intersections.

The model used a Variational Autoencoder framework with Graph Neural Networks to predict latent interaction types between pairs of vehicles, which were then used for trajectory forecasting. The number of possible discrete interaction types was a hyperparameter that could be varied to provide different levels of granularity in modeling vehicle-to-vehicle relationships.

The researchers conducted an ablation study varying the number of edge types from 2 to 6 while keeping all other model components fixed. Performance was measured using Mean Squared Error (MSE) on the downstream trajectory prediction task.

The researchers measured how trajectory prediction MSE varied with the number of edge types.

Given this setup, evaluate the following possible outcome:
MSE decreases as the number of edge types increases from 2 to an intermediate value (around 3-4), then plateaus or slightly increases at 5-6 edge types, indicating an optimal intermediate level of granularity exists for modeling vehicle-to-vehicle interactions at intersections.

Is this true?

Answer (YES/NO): NO